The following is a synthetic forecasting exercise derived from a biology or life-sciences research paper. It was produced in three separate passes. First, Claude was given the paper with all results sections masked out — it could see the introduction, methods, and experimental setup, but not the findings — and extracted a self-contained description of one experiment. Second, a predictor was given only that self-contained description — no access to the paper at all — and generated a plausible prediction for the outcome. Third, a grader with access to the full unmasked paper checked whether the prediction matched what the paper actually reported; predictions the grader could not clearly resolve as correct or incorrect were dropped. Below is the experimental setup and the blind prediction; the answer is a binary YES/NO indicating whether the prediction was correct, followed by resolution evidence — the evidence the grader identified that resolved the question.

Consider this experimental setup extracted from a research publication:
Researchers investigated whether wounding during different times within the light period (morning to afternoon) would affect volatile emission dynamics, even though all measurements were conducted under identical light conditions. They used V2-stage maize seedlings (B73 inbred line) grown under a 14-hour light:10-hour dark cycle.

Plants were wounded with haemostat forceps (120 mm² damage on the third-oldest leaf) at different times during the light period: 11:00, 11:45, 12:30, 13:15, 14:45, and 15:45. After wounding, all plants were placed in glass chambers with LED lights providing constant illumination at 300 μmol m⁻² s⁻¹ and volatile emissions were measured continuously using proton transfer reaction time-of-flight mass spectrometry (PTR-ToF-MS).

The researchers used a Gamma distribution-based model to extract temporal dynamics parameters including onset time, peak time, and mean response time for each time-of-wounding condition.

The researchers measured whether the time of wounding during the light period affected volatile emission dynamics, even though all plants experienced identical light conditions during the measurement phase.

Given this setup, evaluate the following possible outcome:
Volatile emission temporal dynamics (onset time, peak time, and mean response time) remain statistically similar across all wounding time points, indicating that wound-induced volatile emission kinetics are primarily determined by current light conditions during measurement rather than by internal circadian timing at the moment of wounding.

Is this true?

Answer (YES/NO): NO